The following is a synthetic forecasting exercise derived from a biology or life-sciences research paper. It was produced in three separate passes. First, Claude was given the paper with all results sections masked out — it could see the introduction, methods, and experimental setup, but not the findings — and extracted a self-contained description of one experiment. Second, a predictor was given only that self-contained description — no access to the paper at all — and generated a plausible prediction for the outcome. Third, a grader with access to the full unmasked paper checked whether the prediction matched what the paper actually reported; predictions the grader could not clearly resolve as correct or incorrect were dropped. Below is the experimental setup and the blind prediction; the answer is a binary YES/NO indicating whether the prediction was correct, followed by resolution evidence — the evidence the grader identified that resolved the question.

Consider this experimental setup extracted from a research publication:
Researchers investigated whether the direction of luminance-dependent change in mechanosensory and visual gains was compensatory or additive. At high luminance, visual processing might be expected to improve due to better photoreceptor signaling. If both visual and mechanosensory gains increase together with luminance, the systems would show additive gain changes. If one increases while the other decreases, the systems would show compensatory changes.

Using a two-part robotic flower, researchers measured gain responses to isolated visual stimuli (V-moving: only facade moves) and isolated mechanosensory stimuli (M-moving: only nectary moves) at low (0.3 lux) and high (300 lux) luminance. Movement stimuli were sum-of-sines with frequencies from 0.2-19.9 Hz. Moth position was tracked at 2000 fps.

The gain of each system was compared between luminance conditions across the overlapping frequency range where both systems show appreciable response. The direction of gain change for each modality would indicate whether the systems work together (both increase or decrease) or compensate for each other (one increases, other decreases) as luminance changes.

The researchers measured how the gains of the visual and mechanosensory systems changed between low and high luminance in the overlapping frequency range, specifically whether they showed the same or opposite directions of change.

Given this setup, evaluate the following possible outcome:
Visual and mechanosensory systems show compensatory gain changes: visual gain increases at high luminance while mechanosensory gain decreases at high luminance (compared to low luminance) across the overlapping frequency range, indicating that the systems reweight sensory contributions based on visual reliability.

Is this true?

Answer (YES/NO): YES